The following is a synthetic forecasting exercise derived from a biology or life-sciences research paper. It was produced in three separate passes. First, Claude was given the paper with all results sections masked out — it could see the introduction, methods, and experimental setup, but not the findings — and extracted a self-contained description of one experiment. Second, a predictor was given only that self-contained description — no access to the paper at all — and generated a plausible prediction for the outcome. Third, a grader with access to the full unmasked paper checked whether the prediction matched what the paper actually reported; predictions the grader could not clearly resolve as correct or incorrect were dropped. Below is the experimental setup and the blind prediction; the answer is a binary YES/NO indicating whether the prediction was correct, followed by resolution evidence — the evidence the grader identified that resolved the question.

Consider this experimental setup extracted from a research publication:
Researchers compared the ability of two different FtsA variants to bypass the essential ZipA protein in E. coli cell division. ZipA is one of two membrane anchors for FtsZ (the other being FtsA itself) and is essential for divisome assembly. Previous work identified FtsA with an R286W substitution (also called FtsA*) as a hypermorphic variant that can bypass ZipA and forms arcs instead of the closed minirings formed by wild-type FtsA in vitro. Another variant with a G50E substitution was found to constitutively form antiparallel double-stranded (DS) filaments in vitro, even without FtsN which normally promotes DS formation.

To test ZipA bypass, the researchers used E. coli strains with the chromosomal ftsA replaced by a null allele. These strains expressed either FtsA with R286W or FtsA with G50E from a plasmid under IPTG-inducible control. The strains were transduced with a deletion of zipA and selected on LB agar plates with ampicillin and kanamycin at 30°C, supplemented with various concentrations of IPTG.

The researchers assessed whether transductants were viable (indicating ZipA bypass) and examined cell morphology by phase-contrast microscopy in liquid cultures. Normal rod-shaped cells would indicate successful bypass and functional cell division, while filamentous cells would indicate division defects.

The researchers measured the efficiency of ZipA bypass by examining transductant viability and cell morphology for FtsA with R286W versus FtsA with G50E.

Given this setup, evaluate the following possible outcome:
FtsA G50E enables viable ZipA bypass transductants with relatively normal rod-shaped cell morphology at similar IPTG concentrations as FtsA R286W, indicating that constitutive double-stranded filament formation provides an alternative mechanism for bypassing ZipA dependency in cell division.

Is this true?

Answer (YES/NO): NO